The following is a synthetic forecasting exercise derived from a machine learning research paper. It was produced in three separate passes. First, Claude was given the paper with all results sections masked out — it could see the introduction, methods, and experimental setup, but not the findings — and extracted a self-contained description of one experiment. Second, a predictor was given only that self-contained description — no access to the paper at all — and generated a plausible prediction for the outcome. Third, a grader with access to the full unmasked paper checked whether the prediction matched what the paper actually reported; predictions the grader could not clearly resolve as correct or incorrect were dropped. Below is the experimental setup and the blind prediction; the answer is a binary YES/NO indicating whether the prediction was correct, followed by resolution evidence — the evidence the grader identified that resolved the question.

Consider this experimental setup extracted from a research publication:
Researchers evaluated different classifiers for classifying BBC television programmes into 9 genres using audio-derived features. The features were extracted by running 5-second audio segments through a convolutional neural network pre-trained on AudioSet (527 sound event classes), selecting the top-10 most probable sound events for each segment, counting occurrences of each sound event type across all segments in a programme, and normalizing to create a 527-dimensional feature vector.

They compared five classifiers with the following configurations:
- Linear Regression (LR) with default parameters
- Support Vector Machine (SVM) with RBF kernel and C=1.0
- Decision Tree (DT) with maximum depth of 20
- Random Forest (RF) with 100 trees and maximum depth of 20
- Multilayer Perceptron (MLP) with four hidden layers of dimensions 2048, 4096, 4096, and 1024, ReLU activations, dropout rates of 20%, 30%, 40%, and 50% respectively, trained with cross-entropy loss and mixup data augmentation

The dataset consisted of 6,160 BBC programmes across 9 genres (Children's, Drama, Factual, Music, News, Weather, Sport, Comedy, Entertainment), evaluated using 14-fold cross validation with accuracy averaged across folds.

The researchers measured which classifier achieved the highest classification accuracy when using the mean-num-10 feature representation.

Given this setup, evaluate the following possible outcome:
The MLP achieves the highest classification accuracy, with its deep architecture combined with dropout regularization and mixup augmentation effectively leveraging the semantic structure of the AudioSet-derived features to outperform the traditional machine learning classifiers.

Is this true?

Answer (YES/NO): YES